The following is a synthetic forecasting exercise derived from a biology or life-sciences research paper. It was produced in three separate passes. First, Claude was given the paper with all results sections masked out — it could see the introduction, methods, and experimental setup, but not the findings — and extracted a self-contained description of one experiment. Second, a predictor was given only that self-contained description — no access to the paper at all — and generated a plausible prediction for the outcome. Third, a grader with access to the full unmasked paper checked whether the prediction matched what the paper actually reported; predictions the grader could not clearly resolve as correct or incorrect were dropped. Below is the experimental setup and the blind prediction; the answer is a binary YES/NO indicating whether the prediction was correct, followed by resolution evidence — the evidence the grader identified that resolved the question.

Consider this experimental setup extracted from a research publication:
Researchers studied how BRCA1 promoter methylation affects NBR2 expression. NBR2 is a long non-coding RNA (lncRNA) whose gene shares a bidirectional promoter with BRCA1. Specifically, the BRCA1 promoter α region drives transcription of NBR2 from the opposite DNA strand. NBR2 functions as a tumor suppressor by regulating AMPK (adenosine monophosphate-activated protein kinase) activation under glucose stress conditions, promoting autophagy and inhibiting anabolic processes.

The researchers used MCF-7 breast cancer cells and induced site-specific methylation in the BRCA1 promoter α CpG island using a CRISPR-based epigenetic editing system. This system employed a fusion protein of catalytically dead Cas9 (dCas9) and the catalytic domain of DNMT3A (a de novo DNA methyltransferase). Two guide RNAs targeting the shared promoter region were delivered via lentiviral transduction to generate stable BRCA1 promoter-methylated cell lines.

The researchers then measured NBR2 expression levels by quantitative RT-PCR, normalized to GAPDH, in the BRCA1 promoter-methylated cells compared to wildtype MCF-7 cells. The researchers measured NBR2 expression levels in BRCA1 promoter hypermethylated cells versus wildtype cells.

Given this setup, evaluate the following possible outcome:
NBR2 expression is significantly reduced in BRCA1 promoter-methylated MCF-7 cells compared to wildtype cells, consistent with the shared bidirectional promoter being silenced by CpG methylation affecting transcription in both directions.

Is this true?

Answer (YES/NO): YES